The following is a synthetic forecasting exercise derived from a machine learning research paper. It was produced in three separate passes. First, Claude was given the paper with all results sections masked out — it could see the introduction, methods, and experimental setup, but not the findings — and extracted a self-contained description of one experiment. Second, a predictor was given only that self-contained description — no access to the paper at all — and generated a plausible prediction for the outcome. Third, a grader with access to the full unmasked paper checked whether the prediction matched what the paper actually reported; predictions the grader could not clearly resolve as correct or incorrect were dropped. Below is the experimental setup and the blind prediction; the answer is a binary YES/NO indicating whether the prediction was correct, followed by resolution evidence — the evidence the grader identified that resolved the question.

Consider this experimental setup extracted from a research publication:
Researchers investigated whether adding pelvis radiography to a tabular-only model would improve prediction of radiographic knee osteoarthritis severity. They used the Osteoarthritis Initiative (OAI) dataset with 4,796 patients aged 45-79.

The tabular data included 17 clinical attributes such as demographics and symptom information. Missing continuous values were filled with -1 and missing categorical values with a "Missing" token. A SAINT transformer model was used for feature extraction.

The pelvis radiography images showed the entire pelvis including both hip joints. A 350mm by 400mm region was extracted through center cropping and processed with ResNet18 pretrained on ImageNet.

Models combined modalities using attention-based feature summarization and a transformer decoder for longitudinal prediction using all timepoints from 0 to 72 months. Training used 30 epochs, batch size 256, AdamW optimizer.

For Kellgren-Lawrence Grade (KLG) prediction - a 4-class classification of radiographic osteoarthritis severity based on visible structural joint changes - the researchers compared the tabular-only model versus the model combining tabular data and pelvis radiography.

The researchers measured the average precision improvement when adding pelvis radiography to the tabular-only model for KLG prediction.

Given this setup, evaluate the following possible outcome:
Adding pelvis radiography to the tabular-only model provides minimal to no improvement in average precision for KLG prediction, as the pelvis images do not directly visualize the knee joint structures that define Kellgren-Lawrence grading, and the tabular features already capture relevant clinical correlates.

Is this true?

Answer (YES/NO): YES